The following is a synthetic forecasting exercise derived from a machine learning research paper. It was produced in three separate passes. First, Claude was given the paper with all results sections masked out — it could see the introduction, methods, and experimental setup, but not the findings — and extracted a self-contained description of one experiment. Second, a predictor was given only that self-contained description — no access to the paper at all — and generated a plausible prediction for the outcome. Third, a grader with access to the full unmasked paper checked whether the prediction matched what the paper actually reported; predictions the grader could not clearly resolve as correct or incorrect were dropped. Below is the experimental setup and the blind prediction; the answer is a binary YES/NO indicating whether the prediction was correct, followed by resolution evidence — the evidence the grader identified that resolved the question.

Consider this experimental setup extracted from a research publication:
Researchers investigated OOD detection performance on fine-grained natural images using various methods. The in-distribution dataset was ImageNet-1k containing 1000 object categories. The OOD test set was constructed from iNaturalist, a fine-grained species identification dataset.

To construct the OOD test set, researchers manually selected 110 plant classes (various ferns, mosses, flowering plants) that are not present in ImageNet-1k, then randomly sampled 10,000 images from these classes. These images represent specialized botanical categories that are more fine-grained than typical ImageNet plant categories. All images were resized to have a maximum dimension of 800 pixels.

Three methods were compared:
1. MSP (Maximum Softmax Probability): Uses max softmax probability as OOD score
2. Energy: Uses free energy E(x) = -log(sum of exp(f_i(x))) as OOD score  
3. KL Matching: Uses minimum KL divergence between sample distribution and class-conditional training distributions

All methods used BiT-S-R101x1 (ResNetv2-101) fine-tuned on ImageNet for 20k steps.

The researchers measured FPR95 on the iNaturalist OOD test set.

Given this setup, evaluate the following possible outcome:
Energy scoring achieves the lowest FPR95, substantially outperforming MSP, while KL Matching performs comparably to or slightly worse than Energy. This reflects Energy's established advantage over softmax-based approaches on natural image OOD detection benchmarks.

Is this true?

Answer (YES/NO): NO